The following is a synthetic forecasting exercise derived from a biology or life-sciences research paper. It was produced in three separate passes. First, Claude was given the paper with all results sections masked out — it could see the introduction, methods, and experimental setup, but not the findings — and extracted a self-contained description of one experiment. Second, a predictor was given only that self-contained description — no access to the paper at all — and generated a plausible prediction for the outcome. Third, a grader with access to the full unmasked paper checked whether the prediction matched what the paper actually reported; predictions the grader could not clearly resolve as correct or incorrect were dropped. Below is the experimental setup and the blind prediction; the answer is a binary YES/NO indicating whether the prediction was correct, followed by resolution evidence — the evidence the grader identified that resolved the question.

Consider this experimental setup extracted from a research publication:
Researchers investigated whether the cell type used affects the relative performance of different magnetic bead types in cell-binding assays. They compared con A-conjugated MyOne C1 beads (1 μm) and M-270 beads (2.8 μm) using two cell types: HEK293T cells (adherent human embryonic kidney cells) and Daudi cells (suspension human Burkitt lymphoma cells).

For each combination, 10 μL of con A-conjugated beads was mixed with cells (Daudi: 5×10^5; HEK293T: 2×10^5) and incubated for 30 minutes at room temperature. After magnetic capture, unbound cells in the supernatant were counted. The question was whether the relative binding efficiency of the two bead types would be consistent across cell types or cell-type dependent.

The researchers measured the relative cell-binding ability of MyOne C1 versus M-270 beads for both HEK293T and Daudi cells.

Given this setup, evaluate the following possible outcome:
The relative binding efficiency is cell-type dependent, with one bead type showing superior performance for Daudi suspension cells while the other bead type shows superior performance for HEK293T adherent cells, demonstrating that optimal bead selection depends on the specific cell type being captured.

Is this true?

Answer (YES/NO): NO